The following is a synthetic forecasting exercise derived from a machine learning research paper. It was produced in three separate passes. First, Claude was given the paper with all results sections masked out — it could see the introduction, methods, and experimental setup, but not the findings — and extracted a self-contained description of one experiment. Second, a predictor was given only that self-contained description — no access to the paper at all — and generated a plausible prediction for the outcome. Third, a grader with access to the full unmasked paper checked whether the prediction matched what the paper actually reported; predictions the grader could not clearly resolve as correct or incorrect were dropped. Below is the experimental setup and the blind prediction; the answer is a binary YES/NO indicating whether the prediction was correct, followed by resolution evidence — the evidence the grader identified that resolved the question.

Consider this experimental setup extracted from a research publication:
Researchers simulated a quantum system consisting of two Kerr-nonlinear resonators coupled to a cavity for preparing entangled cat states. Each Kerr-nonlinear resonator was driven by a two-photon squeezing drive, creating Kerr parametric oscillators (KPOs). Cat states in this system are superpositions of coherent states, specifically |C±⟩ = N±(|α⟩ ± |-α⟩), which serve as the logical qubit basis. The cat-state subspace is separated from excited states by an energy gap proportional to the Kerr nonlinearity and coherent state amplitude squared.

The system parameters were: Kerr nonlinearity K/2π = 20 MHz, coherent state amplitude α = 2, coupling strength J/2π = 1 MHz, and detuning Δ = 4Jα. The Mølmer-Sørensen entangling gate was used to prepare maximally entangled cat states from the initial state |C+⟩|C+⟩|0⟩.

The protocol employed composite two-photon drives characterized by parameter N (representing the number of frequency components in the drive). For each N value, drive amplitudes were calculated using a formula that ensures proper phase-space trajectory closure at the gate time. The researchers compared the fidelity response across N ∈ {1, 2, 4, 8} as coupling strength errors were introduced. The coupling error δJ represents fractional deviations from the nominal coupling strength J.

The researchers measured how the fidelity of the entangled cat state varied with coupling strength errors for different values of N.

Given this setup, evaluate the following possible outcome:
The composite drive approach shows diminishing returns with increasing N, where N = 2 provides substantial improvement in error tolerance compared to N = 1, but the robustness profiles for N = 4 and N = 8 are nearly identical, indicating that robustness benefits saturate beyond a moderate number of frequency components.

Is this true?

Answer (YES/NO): NO